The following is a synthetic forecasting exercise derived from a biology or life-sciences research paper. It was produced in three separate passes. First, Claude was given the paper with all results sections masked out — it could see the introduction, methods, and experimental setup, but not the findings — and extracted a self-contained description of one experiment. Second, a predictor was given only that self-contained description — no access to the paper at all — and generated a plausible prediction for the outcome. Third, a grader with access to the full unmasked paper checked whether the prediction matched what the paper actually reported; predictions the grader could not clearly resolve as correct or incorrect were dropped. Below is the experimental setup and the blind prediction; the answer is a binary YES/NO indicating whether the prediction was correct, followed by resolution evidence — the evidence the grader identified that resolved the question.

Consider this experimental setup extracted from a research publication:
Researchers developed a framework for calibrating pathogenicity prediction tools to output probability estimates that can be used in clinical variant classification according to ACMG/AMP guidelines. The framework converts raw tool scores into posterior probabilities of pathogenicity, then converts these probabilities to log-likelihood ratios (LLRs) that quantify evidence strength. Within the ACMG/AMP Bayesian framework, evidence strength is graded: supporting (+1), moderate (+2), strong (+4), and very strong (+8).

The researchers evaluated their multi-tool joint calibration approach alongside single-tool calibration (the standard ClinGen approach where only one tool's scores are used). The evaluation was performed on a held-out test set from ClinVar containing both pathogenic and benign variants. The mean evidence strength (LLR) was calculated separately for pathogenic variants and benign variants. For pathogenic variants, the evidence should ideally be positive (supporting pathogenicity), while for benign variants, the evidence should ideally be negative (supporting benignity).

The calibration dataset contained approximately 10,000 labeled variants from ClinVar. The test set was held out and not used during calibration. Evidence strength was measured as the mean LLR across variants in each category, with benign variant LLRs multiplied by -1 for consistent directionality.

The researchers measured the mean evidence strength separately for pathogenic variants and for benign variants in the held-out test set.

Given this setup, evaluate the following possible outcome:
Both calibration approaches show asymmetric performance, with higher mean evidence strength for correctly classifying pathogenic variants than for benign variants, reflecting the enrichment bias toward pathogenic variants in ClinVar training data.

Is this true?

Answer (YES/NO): YES